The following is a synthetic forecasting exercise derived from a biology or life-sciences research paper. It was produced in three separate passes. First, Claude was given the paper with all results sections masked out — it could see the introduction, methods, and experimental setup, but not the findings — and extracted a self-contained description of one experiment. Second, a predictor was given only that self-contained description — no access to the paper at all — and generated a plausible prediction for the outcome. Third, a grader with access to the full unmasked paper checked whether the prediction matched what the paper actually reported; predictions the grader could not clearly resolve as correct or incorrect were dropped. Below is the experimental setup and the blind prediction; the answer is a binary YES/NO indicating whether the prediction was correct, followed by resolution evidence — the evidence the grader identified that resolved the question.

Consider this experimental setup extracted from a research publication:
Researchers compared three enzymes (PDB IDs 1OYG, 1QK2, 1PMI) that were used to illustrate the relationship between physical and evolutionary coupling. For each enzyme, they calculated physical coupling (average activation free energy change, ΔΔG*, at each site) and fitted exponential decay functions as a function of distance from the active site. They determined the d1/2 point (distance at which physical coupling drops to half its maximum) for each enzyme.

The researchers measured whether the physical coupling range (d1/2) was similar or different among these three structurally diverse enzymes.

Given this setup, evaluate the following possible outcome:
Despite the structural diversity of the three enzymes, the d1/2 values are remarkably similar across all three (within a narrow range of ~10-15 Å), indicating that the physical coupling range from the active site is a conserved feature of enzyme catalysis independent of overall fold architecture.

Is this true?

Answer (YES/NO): NO